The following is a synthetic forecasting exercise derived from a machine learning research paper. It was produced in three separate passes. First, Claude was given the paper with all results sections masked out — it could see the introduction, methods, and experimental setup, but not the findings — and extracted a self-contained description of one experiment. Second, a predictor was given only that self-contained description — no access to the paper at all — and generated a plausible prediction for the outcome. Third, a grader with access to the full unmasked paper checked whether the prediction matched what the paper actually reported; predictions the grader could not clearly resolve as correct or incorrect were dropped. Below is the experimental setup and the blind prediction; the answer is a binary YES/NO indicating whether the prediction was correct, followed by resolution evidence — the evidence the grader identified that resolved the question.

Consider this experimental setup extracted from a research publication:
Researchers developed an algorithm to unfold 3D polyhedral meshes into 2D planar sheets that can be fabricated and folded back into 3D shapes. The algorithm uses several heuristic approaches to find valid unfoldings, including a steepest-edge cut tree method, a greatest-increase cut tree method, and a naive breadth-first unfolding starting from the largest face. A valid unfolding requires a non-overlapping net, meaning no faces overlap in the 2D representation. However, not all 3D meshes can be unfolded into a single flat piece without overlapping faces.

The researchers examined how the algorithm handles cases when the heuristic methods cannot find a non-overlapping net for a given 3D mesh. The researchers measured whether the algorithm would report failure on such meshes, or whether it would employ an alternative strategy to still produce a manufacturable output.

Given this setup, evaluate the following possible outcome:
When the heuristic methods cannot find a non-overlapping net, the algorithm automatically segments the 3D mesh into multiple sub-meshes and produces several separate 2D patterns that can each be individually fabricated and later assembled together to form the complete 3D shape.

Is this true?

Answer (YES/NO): YES